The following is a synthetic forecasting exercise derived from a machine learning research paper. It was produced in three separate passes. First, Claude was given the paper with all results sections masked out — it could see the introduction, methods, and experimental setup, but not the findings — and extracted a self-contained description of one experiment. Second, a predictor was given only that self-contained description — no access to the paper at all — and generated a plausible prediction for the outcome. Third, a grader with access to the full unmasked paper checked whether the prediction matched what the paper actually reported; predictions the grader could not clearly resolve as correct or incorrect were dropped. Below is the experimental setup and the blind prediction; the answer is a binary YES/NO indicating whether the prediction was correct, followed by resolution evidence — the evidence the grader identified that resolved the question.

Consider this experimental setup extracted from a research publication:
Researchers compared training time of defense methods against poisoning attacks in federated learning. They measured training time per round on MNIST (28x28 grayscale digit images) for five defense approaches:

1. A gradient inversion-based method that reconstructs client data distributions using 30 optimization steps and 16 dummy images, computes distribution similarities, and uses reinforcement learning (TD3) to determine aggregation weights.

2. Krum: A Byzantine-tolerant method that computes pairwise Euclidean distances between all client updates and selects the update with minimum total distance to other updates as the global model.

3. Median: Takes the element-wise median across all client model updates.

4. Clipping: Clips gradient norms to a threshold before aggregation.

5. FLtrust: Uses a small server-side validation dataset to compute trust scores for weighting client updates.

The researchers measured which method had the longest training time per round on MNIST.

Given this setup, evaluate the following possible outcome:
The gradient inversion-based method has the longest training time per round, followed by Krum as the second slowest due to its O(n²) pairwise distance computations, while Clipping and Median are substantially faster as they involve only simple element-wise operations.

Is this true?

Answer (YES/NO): NO